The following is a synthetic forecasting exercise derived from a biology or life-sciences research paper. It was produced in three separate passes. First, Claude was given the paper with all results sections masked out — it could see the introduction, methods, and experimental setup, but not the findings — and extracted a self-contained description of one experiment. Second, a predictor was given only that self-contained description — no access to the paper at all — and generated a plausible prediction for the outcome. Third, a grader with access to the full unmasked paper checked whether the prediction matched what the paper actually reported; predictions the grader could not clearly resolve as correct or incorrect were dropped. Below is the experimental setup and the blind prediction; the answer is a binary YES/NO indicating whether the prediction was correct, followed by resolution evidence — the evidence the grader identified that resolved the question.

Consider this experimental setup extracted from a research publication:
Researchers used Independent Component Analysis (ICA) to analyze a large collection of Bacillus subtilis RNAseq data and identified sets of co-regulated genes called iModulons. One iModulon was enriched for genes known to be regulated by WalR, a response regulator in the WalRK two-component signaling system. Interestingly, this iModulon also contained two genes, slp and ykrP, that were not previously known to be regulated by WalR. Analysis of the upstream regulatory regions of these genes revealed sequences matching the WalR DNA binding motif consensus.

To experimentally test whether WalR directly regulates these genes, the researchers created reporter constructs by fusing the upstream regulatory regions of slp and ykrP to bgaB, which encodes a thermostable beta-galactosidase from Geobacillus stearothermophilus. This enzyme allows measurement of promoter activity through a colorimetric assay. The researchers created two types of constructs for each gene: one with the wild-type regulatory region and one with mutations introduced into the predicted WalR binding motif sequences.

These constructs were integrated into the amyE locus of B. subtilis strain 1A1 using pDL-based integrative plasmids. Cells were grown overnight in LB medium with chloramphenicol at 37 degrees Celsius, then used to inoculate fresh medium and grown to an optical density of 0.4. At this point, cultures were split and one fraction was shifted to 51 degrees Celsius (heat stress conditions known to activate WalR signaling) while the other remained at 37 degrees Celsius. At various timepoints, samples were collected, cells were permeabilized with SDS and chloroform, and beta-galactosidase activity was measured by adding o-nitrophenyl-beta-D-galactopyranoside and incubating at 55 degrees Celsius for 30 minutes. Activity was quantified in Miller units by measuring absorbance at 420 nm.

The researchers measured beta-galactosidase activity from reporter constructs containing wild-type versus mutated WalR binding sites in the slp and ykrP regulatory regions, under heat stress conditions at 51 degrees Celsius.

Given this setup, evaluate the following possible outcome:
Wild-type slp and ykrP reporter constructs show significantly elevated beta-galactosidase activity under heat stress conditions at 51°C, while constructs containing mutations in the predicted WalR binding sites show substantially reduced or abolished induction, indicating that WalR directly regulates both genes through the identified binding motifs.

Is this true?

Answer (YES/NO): YES